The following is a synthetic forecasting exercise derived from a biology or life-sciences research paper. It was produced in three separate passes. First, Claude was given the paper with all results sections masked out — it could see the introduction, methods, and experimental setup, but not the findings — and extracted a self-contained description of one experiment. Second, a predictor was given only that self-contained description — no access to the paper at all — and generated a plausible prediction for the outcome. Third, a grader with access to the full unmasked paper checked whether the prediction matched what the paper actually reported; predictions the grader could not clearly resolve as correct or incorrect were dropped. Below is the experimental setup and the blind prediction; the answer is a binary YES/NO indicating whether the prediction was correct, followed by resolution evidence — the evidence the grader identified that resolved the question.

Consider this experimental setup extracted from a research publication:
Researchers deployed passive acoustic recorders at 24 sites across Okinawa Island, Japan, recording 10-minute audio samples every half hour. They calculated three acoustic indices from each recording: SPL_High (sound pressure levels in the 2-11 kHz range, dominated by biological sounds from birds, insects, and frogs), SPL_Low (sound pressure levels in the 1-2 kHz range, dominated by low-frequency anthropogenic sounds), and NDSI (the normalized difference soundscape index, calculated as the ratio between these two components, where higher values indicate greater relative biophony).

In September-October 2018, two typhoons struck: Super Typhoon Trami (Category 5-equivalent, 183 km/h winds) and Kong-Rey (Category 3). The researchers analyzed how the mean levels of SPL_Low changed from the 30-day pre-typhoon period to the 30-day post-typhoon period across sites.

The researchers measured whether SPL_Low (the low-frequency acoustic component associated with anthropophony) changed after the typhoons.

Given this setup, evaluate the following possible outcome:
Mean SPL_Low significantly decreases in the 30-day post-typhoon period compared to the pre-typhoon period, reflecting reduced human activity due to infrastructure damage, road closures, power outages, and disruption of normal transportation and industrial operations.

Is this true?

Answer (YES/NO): NO